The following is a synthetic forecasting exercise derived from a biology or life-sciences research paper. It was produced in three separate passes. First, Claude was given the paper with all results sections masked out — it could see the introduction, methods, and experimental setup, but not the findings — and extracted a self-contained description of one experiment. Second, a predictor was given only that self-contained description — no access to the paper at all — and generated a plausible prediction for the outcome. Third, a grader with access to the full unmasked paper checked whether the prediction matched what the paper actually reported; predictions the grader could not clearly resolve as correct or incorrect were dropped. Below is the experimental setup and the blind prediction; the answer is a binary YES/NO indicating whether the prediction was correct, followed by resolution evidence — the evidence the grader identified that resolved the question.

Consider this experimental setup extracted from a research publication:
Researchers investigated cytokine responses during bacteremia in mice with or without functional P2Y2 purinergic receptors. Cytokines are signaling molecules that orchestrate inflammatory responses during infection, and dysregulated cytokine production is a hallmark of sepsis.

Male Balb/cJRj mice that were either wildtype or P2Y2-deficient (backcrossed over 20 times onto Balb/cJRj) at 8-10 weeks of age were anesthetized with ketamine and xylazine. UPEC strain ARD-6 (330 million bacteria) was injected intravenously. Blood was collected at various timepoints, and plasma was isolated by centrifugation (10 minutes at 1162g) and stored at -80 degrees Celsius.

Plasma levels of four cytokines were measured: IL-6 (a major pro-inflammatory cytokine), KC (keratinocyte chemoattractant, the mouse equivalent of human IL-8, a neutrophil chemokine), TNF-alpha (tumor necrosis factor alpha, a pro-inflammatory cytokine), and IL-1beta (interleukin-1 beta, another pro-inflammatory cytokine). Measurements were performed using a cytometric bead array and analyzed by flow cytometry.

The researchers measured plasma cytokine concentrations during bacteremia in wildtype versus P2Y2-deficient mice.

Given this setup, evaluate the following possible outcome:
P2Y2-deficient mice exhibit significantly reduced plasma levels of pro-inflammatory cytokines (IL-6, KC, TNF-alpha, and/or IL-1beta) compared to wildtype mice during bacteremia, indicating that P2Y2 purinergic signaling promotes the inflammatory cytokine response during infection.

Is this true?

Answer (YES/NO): NO